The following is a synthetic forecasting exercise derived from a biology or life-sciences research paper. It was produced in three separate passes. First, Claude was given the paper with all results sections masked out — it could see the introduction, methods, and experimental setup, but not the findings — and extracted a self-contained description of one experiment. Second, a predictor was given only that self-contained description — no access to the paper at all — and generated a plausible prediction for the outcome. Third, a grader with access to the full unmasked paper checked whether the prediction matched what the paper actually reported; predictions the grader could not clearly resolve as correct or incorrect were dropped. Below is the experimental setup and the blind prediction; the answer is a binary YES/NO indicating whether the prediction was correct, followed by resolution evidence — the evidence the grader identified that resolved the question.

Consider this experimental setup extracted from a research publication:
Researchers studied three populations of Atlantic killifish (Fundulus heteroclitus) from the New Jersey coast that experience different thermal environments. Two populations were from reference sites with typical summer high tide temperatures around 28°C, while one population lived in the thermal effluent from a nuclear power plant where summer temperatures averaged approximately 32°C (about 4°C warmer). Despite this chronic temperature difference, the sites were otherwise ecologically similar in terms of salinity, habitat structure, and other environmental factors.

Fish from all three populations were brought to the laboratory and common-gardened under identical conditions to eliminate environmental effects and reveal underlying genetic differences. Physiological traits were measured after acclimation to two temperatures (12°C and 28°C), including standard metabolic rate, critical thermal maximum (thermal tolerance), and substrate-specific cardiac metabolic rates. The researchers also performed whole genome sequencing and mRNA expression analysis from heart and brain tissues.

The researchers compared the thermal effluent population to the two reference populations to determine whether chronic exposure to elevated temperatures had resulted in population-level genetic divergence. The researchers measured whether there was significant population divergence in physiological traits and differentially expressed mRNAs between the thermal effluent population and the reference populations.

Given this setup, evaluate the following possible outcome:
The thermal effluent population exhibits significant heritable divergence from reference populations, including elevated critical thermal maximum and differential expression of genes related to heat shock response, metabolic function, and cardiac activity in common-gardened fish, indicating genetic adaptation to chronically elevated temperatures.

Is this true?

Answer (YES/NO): NO